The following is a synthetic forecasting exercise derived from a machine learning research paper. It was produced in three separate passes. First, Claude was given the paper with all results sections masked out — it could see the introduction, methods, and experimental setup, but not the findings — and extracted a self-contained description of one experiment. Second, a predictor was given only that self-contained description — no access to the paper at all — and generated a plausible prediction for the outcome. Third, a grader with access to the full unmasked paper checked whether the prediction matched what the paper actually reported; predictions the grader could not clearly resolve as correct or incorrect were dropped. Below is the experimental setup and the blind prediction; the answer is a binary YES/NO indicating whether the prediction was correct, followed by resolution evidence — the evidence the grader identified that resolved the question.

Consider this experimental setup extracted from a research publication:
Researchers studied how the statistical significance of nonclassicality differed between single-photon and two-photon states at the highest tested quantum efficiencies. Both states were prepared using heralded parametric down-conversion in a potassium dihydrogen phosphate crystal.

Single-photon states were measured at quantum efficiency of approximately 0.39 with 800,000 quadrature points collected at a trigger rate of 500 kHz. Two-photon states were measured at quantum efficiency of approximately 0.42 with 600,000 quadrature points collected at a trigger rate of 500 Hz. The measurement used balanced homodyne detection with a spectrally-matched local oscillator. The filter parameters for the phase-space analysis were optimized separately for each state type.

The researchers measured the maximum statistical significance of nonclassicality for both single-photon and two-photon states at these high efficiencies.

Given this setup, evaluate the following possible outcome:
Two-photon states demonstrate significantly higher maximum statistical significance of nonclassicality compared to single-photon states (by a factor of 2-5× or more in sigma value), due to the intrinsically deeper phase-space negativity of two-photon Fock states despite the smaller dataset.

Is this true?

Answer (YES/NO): NO